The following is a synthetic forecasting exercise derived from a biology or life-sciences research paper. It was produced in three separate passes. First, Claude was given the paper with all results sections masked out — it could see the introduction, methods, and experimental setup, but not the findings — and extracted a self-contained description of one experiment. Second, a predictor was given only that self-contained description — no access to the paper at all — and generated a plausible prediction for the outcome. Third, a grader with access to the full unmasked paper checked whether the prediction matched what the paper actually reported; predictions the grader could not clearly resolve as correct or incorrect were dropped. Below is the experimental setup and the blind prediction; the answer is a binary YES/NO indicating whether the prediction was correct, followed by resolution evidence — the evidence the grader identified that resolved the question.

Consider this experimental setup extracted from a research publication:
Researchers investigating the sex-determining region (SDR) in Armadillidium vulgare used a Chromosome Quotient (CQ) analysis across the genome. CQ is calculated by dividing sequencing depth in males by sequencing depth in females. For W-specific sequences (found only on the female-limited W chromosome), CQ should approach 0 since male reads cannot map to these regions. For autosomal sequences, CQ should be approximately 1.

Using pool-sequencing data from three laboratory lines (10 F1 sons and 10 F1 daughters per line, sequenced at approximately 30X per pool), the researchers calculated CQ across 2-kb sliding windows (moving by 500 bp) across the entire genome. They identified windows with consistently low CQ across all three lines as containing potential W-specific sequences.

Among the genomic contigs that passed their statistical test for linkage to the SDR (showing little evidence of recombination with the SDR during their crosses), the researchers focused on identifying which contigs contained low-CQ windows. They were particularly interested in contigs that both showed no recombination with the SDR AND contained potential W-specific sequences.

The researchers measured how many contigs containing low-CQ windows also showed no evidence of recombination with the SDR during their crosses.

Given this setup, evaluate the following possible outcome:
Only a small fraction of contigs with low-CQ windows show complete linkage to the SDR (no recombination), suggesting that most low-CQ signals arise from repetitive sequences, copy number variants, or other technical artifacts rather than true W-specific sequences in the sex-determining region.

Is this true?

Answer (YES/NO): NO